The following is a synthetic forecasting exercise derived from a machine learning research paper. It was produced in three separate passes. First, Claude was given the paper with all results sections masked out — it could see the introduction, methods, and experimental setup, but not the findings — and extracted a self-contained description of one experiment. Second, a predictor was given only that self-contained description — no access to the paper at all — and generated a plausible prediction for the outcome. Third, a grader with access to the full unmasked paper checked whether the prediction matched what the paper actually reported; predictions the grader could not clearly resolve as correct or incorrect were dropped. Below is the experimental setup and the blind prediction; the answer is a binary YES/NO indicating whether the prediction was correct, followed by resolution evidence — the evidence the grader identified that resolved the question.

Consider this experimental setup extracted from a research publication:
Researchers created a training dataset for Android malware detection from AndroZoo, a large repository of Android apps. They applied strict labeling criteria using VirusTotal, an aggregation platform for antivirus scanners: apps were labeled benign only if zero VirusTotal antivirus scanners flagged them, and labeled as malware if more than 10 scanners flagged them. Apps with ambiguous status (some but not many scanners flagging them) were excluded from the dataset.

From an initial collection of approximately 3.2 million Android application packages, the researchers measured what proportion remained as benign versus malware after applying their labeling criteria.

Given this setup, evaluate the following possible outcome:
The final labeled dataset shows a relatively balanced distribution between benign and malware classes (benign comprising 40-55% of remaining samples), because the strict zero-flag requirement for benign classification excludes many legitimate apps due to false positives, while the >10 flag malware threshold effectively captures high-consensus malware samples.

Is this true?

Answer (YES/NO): NO